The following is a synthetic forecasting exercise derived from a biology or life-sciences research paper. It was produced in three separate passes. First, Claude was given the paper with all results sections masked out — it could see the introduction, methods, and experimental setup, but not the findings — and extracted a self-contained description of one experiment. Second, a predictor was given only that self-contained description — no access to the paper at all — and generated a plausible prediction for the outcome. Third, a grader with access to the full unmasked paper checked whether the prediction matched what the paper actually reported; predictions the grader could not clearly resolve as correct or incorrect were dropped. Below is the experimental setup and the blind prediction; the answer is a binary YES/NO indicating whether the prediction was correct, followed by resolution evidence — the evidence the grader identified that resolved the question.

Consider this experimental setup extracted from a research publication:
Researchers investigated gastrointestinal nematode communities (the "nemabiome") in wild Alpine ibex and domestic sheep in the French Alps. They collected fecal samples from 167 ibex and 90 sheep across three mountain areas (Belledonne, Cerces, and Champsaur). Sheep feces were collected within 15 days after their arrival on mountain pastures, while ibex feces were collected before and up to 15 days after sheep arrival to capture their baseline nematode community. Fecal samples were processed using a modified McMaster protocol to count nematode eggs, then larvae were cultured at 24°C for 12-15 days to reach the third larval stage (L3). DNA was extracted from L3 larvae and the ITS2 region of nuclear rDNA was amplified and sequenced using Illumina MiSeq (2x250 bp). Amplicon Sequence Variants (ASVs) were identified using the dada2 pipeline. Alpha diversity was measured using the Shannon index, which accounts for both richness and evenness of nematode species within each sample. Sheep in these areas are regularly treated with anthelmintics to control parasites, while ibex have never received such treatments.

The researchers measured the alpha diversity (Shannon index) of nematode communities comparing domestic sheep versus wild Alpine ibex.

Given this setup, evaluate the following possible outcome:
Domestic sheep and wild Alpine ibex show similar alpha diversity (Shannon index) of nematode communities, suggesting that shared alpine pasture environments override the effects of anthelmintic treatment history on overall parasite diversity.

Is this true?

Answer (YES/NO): NO